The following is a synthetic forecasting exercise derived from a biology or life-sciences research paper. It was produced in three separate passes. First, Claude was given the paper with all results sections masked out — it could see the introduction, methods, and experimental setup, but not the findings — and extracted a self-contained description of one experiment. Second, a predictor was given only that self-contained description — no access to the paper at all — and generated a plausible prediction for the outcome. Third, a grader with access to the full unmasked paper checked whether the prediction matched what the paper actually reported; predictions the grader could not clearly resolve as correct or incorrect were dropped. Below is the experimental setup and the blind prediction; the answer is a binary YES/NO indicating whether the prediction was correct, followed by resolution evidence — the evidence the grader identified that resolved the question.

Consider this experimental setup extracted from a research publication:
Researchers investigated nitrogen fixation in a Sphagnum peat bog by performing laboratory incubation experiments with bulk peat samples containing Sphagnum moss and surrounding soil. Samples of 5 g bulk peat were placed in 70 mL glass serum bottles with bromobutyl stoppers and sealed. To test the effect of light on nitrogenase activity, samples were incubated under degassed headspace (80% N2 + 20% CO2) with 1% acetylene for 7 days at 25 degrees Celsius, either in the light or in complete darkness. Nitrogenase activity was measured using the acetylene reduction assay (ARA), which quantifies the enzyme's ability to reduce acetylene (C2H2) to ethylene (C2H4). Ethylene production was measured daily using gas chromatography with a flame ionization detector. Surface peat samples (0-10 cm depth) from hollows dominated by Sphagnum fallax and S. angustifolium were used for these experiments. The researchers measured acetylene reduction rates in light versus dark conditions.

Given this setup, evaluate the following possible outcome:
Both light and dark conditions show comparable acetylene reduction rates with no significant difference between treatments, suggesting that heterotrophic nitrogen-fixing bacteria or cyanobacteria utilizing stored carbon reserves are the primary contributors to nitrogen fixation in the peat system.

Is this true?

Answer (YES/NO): NO